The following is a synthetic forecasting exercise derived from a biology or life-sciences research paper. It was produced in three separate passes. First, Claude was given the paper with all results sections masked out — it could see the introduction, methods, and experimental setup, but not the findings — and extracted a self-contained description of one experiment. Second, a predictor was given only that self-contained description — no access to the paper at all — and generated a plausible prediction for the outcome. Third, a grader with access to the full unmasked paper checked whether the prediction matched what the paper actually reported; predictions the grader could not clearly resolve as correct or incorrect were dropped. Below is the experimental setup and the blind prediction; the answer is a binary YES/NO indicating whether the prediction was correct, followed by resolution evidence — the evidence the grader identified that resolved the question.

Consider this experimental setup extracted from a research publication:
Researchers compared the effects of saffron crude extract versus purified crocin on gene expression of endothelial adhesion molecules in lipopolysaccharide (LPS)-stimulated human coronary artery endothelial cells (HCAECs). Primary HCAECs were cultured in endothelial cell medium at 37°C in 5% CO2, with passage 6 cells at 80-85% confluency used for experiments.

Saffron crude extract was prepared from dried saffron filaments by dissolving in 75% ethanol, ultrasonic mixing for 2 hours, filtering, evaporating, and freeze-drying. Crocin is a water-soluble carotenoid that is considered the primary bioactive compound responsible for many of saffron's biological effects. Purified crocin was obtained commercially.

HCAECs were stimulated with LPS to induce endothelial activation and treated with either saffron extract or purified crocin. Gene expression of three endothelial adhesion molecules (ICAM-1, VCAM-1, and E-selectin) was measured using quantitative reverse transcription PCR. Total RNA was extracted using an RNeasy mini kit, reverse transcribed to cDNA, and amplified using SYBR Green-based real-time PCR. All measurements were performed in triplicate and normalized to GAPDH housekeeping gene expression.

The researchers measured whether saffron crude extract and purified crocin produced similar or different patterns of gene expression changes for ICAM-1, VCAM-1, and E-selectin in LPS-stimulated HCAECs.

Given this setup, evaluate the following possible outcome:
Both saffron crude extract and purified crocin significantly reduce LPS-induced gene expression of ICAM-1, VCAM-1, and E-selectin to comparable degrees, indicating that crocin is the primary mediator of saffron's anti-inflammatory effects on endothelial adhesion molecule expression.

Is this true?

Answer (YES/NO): NO